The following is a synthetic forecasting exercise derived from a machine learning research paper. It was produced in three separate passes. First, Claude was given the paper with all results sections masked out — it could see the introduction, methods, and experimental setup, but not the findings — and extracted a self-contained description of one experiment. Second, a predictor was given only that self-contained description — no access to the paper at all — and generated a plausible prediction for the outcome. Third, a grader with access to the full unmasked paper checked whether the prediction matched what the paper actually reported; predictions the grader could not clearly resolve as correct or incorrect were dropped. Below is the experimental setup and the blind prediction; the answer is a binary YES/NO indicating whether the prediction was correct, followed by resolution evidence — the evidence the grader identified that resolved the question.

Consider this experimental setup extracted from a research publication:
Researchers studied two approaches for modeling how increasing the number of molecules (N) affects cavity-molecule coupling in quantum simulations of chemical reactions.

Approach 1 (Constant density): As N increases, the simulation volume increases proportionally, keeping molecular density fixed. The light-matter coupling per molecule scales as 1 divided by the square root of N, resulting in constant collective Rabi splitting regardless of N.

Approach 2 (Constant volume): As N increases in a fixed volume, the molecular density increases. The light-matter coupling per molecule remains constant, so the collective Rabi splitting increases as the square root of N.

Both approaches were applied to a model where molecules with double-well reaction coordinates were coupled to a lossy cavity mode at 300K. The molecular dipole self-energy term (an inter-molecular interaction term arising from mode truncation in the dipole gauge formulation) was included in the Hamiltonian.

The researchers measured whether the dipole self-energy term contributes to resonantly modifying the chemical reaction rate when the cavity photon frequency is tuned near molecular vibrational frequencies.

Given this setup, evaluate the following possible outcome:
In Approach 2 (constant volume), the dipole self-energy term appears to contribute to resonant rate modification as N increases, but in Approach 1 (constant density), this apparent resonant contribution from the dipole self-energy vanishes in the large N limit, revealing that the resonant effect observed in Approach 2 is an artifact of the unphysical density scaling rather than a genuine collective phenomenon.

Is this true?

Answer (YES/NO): NO